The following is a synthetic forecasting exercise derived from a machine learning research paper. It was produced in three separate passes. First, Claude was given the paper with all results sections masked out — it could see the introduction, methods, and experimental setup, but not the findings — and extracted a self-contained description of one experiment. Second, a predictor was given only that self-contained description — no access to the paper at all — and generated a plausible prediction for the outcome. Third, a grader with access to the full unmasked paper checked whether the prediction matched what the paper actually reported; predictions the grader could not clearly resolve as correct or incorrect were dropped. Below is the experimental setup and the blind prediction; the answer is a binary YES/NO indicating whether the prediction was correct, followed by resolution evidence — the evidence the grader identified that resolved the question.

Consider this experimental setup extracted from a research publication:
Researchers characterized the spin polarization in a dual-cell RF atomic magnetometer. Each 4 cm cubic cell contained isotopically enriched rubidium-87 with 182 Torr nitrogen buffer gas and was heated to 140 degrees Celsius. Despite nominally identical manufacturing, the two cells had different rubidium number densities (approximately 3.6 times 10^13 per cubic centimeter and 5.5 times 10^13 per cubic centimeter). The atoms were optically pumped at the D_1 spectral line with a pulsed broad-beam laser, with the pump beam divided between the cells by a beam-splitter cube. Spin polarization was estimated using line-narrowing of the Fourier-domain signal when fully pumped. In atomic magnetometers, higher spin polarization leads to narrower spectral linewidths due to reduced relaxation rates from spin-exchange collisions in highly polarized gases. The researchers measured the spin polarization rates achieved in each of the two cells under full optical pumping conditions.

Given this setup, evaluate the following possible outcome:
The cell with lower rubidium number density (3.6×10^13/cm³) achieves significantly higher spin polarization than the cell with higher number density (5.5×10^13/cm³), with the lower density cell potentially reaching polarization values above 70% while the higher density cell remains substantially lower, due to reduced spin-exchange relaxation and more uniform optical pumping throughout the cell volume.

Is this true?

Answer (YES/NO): NO